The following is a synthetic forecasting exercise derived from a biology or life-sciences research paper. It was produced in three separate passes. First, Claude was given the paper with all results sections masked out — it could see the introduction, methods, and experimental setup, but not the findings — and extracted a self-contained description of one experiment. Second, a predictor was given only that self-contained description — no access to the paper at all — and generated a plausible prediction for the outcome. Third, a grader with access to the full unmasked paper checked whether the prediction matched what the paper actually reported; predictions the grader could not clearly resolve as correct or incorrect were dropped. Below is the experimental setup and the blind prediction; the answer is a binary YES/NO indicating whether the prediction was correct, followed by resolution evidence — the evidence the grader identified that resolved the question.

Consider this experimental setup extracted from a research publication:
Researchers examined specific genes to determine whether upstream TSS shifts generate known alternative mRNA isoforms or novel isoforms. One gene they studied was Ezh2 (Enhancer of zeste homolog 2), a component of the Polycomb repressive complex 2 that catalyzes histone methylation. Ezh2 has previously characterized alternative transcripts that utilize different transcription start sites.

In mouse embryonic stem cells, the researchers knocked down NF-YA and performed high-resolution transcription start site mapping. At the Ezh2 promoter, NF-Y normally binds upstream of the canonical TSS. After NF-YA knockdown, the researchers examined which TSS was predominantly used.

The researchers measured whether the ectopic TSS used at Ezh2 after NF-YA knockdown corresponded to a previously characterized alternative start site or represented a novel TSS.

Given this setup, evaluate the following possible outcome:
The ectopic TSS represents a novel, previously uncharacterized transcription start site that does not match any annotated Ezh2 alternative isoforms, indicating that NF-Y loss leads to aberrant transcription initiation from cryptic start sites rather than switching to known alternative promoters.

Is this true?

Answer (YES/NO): NO